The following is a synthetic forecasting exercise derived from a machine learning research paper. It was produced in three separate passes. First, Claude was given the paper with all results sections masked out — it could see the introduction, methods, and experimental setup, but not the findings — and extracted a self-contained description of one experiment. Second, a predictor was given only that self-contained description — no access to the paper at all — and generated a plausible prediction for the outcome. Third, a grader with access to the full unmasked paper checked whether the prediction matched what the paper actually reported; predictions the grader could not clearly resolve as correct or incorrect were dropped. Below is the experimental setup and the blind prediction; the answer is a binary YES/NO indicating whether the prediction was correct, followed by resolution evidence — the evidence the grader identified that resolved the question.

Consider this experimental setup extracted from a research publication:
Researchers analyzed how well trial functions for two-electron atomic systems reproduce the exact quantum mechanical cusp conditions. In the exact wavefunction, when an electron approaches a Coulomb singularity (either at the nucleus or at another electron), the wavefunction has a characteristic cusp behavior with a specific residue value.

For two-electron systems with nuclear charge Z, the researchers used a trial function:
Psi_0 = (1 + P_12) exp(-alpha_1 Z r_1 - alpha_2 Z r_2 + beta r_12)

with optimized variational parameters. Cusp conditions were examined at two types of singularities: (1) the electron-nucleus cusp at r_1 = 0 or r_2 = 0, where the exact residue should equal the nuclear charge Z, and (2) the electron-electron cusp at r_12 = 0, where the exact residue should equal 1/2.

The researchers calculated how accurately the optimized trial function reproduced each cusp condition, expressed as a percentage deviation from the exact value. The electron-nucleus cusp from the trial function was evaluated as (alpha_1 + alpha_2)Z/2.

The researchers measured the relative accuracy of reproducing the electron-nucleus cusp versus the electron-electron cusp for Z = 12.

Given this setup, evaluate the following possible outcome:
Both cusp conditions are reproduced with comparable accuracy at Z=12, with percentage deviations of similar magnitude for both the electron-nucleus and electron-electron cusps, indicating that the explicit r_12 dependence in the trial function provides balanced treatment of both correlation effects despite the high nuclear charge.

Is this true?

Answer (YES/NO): NO